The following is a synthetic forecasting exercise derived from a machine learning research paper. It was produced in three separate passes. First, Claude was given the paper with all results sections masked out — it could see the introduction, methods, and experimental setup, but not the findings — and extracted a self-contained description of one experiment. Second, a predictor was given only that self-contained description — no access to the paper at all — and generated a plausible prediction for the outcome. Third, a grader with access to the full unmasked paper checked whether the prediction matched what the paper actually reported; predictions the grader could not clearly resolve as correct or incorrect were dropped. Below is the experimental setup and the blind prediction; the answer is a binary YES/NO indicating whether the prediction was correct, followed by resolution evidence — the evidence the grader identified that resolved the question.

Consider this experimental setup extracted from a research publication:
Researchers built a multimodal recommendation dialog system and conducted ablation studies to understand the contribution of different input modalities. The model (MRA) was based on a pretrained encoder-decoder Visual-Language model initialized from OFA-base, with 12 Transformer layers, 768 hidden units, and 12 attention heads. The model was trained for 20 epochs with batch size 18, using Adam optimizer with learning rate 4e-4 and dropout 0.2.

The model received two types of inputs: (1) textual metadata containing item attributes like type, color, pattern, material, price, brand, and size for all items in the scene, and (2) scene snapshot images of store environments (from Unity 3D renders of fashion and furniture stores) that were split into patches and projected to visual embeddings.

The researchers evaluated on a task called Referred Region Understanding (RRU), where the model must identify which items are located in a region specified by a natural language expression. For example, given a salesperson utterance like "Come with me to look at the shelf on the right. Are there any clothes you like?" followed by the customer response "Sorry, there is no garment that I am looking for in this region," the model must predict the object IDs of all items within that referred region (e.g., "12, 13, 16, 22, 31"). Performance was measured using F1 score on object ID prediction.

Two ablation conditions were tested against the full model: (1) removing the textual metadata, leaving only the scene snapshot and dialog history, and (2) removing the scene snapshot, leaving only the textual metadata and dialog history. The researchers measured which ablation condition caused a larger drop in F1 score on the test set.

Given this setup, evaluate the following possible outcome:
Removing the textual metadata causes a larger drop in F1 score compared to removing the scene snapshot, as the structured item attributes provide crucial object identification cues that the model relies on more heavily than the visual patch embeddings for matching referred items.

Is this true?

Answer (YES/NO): NO